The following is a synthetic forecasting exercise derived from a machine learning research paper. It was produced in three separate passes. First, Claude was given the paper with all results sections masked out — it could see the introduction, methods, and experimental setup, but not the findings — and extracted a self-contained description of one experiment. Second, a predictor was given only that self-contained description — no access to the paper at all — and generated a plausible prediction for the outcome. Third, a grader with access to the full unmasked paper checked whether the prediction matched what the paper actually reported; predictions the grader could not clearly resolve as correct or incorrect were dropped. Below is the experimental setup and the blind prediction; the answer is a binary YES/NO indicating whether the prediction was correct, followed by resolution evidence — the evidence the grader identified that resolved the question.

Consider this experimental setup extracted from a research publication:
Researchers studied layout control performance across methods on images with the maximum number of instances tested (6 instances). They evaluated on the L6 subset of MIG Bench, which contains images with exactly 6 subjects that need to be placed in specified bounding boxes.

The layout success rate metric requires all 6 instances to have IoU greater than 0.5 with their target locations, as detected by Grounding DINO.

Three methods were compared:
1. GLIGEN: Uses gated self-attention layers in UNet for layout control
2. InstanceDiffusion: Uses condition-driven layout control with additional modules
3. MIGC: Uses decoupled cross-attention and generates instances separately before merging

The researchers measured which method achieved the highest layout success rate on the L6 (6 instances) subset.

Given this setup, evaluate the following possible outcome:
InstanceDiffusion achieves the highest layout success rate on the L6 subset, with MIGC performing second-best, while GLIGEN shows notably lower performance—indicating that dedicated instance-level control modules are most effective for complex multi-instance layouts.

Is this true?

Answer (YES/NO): NO